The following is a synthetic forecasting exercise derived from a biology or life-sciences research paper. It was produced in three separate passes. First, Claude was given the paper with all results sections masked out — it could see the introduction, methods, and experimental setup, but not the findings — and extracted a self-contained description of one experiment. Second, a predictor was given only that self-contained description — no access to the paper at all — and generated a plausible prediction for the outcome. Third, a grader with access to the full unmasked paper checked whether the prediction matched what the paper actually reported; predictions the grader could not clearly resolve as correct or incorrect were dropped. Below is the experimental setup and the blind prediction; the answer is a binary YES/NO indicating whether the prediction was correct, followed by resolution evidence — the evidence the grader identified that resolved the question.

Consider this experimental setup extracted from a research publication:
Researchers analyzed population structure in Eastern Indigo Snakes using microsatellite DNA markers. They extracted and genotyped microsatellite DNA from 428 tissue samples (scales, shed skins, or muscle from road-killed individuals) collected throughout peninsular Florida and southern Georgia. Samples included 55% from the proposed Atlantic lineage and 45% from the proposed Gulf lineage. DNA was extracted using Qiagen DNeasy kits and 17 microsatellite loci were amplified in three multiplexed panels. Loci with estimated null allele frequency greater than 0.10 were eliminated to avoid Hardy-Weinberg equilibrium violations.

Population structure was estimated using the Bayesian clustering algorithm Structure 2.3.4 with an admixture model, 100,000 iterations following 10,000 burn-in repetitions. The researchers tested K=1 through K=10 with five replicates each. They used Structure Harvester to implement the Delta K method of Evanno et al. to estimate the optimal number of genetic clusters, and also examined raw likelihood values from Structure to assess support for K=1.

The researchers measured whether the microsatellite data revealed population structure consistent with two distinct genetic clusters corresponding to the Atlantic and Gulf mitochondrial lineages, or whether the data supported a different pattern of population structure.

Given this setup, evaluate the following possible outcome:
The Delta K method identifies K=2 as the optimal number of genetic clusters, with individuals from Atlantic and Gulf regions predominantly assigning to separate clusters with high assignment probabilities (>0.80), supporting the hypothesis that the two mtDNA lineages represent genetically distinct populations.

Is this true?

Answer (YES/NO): NO